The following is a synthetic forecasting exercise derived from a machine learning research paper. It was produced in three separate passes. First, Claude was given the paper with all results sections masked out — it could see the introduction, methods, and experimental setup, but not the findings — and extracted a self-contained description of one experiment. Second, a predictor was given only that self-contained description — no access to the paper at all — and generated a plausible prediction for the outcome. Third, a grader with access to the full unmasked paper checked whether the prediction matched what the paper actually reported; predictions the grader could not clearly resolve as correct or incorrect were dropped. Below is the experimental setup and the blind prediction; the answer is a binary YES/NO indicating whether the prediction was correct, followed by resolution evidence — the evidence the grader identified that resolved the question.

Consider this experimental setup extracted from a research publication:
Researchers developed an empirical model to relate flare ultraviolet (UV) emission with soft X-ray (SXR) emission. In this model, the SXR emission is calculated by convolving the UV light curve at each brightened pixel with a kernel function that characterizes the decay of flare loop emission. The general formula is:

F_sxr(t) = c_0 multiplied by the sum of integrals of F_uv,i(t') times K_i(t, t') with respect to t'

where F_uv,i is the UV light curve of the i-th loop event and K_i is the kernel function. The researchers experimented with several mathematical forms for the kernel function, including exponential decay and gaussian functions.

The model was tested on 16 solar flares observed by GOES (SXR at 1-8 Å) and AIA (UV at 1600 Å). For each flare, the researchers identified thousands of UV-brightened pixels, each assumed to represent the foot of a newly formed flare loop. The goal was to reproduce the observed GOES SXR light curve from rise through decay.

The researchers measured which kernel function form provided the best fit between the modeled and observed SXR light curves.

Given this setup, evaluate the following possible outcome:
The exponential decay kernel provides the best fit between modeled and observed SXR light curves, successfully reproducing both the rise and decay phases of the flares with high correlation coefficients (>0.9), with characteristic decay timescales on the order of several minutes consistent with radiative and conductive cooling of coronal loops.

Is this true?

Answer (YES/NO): NO